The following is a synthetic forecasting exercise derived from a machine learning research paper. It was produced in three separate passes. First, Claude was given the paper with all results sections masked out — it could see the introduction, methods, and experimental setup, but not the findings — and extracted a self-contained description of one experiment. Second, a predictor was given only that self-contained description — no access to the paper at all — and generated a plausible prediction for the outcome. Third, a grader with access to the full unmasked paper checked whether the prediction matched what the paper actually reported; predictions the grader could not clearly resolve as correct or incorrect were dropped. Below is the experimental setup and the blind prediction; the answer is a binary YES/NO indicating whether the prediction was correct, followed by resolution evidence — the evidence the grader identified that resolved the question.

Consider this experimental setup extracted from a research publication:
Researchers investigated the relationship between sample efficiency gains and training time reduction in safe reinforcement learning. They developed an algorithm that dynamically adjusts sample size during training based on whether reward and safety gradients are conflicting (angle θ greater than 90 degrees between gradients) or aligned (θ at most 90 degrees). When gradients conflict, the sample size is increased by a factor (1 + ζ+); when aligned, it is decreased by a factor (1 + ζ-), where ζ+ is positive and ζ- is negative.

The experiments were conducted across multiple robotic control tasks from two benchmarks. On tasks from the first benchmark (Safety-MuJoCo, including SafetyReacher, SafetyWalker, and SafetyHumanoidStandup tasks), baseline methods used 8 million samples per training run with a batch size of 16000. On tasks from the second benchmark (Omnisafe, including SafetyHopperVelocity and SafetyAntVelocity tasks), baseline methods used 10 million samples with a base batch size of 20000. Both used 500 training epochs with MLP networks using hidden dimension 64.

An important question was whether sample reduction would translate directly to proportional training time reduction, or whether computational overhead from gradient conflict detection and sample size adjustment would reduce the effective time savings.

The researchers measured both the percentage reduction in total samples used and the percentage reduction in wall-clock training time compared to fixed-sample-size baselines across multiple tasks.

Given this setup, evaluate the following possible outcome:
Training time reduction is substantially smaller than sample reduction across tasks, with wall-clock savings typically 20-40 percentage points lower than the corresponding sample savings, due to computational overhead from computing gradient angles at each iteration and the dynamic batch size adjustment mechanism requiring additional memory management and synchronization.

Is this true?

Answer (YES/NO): NO